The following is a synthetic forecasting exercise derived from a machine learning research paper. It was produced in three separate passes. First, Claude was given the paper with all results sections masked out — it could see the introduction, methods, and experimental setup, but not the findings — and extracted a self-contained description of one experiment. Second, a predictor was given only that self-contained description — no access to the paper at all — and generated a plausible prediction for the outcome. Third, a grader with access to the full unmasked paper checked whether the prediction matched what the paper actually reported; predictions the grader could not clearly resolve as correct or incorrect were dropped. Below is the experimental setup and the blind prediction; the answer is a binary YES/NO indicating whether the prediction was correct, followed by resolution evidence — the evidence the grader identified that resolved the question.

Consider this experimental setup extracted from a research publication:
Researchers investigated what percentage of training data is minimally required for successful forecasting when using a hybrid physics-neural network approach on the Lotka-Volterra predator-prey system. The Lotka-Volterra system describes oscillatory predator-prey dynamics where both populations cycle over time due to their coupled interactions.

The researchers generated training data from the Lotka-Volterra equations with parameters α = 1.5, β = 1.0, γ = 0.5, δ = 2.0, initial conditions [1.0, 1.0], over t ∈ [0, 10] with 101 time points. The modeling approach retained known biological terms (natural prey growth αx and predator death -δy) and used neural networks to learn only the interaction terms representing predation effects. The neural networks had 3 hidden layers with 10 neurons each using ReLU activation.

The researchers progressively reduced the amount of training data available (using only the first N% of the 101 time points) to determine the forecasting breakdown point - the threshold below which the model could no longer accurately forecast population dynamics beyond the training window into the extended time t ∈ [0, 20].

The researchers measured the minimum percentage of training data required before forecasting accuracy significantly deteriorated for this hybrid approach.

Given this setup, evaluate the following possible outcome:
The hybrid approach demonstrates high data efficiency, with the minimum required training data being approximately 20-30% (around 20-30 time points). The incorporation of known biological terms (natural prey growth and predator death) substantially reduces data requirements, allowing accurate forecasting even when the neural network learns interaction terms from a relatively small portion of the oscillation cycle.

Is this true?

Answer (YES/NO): NO